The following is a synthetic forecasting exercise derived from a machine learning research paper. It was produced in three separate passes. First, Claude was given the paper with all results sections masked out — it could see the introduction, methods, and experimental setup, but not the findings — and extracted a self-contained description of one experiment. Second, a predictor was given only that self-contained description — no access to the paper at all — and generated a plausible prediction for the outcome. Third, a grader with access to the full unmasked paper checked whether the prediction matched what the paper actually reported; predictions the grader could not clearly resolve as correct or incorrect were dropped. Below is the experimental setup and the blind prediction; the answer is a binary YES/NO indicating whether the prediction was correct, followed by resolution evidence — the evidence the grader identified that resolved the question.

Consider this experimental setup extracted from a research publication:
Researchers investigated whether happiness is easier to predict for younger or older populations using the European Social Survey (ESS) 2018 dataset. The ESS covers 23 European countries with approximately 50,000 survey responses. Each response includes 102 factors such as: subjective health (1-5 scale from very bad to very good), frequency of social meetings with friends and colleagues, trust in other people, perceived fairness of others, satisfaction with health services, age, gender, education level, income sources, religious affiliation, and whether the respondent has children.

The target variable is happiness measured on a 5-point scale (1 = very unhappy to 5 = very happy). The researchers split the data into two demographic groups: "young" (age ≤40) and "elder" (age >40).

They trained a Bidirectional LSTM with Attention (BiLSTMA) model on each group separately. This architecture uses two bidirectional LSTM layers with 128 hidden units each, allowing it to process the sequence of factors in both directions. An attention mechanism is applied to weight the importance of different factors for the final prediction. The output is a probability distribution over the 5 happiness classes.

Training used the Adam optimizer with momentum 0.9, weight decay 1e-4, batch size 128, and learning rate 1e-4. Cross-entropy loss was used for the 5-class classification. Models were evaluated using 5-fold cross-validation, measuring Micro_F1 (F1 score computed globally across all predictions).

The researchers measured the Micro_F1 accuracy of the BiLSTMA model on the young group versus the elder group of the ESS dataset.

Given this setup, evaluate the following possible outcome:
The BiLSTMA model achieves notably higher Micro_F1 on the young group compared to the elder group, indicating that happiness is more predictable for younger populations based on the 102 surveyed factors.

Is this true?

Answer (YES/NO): YES